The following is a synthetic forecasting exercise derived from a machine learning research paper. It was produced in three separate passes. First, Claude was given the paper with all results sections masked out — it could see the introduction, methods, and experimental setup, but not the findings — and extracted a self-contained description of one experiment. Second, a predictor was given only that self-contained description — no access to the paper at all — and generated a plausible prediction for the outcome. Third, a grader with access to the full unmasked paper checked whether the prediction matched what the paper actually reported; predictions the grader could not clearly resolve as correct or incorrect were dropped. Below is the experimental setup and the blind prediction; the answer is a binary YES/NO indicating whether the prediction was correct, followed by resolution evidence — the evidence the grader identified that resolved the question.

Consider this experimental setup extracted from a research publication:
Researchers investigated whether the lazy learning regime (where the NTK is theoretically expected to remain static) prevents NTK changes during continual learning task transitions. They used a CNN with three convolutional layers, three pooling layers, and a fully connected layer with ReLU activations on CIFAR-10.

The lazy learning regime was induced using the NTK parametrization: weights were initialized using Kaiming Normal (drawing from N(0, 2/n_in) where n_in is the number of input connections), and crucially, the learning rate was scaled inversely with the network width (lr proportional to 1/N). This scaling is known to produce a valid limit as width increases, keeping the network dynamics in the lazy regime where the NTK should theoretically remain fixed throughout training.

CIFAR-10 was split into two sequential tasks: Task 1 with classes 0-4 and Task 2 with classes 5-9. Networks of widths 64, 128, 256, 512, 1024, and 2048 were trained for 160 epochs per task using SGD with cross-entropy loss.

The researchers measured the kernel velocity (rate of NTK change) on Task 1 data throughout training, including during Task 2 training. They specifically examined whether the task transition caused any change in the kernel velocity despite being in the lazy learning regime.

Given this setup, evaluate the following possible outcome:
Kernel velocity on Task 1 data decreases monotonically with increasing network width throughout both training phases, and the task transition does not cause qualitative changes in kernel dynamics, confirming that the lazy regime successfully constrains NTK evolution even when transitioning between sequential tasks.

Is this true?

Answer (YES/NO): NO